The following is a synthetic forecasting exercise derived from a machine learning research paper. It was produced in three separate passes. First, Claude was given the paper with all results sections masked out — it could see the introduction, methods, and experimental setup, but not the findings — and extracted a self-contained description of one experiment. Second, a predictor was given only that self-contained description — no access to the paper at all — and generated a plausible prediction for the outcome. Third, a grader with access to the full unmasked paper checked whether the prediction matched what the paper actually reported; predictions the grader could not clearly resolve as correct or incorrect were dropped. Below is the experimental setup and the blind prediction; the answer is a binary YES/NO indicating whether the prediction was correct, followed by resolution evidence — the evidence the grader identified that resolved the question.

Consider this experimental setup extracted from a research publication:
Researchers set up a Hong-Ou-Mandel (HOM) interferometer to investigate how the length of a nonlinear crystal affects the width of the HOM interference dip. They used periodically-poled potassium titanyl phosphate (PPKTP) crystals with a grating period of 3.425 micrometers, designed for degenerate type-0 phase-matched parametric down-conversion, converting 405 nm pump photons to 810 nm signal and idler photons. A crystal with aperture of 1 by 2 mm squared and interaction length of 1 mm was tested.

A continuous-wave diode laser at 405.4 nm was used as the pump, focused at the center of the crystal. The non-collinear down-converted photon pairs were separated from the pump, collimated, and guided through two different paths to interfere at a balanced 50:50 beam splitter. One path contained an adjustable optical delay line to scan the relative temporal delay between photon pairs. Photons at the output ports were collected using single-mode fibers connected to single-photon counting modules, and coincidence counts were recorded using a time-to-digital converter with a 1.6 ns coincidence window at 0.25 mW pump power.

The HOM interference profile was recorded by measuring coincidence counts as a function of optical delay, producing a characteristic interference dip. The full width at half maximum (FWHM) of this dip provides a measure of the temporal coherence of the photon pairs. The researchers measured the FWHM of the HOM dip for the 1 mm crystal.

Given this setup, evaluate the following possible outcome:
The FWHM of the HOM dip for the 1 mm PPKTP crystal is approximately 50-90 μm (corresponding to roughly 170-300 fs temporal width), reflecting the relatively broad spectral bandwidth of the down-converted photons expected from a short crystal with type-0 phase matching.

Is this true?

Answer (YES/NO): NO